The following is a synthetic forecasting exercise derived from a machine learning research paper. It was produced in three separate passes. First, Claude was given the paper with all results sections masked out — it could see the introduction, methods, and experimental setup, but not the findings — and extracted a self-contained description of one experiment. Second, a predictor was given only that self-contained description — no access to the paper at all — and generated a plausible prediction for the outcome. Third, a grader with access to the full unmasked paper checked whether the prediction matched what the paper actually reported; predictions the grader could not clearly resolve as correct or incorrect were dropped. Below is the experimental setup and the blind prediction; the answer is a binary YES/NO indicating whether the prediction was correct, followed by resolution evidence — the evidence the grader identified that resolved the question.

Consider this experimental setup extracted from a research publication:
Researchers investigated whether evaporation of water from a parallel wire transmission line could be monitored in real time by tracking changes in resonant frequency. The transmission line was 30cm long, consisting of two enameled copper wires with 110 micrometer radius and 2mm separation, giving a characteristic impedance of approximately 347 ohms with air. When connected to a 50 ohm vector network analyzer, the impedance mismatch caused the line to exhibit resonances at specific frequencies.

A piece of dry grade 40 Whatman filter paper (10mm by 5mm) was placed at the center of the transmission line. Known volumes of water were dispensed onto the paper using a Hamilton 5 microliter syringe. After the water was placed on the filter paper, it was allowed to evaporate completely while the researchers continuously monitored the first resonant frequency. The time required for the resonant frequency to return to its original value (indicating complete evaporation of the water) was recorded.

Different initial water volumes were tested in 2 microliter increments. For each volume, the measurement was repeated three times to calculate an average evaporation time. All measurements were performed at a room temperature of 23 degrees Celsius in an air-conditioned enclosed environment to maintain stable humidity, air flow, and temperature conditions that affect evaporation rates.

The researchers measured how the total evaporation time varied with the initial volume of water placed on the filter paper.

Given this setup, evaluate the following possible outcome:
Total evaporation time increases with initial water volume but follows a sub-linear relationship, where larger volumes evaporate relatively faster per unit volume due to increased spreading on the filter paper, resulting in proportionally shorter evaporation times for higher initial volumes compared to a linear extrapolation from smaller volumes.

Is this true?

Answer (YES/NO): NO